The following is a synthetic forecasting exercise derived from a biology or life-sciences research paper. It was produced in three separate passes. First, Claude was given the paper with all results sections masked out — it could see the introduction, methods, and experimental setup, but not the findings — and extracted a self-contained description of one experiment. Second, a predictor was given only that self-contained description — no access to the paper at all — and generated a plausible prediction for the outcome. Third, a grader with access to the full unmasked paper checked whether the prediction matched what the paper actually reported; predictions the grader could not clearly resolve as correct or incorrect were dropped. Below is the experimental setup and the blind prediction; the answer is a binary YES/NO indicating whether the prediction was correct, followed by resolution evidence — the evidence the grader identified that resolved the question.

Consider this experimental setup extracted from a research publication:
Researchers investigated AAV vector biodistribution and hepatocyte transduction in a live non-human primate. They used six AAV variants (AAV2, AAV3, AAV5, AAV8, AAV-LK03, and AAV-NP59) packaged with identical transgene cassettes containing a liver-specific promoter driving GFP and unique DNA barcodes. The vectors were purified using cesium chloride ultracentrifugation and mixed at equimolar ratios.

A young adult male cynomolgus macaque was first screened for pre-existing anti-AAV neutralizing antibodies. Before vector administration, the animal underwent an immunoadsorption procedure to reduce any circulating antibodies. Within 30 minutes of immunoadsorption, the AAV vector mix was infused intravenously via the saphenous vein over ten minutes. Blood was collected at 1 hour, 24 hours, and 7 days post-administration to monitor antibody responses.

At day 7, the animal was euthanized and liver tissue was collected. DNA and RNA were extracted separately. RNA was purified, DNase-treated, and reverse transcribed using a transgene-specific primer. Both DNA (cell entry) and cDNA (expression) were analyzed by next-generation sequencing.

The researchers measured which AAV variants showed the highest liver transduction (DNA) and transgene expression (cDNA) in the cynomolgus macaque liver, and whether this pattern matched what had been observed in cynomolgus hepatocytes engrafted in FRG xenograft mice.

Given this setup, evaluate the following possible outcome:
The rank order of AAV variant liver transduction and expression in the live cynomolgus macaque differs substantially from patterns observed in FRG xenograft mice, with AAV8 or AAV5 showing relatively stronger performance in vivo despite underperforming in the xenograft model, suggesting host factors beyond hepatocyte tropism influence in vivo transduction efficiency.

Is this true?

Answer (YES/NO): NO